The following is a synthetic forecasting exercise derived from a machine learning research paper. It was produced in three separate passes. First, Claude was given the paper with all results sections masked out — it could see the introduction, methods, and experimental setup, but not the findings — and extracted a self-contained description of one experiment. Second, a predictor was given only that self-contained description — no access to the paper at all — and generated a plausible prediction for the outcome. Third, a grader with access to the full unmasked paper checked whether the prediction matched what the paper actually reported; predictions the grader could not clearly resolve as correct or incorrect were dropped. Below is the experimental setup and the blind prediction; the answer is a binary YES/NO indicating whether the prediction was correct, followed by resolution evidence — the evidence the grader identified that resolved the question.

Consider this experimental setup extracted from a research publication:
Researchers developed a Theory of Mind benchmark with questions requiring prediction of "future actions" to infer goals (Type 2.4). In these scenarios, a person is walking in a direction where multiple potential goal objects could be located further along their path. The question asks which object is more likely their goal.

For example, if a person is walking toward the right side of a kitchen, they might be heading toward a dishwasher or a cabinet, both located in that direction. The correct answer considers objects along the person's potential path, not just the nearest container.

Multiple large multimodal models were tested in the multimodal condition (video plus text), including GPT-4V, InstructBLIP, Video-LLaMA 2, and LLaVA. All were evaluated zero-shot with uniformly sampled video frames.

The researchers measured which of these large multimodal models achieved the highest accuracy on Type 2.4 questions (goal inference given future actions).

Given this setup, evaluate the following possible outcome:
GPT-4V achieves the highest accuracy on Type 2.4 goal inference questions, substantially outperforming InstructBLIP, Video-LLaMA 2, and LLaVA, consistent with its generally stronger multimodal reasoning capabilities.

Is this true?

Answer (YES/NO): NO